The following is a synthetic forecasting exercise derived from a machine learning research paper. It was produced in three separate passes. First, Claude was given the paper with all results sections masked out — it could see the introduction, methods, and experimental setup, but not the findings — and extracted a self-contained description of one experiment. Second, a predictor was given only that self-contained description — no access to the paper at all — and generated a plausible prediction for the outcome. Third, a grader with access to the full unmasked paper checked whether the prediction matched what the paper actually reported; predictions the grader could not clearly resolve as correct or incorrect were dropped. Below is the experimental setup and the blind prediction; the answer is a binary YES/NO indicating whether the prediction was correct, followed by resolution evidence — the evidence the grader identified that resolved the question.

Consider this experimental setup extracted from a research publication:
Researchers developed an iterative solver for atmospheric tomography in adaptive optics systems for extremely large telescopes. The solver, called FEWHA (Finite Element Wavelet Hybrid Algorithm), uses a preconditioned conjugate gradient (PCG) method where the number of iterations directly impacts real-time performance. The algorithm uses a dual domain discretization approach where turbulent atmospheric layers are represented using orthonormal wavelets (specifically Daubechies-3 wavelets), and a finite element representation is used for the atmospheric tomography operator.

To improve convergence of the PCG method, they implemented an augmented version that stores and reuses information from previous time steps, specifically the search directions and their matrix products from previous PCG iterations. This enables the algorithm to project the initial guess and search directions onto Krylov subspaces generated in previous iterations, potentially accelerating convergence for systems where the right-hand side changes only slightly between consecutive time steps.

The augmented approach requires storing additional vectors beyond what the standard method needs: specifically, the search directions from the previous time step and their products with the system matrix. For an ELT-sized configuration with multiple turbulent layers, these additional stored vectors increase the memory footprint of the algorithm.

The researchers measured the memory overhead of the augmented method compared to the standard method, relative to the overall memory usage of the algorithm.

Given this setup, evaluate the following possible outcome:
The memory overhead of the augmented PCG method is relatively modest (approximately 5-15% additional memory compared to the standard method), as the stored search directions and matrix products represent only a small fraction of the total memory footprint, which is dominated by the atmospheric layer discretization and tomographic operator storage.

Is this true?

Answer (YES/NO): NO